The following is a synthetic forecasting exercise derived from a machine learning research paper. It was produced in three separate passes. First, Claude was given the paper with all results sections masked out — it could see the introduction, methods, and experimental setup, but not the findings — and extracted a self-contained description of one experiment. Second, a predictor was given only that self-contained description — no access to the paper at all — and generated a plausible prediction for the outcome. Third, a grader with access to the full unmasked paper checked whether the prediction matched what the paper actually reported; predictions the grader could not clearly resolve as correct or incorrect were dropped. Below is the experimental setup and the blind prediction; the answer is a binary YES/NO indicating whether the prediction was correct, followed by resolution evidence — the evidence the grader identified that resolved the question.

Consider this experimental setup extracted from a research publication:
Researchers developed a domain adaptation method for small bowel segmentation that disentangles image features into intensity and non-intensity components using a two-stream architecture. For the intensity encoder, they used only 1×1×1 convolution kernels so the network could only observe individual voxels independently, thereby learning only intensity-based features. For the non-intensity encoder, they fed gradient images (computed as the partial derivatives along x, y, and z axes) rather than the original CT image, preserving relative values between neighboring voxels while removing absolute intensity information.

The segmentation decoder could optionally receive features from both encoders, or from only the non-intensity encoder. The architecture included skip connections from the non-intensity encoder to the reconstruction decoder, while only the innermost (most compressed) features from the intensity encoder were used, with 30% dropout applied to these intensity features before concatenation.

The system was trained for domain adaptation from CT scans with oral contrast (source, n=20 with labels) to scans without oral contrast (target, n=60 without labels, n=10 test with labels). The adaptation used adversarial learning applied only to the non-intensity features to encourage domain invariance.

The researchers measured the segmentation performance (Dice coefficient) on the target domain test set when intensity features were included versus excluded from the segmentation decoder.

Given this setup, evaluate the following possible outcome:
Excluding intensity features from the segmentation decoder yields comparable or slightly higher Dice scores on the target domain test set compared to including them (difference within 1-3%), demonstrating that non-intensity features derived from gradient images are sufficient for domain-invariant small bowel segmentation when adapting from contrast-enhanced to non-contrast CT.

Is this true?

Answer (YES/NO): YES